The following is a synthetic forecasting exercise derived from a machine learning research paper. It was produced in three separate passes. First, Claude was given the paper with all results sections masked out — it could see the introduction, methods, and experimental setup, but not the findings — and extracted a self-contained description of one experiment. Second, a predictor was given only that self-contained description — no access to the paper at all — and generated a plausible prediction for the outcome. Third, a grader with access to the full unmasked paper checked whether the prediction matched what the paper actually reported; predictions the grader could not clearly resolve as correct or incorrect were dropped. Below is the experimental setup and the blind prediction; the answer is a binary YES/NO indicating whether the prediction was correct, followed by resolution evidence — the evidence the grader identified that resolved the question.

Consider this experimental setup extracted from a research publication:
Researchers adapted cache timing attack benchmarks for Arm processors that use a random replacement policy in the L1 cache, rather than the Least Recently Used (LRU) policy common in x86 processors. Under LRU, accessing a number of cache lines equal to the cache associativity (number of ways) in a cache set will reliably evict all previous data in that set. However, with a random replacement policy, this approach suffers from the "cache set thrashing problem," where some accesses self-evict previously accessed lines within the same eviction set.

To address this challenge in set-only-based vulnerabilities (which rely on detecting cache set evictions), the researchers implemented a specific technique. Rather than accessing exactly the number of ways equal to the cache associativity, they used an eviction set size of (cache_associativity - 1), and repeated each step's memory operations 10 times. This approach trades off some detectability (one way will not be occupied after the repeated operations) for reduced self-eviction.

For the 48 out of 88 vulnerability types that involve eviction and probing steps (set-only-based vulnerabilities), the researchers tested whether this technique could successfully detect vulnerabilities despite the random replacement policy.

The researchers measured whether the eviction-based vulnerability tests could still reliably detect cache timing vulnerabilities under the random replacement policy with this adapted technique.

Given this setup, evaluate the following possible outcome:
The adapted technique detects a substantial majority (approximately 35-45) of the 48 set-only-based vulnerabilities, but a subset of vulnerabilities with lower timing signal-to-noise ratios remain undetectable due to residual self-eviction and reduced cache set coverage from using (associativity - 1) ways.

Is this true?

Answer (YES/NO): NO